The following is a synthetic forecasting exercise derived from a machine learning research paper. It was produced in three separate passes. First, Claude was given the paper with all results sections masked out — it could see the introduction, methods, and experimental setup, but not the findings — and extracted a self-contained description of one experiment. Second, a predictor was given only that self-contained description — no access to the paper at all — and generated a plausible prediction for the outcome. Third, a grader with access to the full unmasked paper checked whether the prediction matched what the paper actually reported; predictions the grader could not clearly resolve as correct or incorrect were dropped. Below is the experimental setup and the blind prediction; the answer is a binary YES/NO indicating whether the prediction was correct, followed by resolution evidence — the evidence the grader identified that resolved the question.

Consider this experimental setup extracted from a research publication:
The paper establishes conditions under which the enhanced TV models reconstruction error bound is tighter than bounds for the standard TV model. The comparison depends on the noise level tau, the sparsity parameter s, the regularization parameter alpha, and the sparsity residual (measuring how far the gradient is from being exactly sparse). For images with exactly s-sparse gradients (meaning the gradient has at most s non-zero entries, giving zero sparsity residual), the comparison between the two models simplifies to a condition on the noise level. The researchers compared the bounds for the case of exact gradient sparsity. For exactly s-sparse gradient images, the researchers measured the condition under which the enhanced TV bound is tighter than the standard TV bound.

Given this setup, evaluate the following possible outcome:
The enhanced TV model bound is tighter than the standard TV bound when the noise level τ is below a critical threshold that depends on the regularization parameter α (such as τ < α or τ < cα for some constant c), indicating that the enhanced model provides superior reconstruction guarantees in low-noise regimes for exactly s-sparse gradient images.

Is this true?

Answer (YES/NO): NO